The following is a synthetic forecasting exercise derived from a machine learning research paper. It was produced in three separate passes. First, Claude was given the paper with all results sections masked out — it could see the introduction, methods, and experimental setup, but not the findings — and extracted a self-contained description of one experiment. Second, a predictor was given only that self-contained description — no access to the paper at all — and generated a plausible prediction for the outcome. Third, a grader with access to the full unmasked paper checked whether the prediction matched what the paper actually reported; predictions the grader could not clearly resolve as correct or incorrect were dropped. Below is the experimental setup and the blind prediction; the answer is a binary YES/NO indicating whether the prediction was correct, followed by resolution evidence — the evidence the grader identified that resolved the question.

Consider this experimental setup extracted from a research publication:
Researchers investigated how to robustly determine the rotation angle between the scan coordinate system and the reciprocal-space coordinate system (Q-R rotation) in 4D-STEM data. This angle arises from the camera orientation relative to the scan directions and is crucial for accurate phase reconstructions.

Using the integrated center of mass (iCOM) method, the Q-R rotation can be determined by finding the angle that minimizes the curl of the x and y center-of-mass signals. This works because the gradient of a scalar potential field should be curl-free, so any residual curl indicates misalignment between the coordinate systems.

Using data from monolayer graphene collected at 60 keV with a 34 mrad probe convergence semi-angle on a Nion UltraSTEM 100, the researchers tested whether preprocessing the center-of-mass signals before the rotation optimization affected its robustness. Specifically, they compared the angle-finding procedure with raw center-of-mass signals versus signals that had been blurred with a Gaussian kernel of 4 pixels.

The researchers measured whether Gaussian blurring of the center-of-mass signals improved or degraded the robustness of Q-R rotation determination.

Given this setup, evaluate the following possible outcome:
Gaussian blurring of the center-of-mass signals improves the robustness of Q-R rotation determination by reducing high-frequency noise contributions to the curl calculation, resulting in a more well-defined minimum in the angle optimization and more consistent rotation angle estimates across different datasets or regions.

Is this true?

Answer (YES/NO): YES